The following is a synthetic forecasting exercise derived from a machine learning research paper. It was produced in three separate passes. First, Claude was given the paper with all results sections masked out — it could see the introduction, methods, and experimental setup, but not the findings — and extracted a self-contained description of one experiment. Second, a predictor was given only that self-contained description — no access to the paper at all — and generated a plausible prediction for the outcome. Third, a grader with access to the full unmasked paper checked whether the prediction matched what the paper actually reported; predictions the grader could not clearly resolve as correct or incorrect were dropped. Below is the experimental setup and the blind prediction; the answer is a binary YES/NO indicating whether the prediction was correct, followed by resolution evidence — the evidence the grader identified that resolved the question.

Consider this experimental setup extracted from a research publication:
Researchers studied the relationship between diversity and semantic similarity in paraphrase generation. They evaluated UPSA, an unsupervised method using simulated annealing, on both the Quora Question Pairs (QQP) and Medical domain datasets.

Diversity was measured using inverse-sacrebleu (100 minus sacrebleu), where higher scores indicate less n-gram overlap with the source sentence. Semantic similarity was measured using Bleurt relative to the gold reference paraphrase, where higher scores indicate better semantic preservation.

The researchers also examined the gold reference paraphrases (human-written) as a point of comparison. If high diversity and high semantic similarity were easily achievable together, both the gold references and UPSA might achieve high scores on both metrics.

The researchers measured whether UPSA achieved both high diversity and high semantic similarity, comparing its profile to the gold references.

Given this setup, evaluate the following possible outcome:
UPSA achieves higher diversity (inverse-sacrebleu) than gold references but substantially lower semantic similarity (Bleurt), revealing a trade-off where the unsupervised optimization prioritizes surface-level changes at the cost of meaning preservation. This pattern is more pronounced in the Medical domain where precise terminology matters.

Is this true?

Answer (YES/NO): NO